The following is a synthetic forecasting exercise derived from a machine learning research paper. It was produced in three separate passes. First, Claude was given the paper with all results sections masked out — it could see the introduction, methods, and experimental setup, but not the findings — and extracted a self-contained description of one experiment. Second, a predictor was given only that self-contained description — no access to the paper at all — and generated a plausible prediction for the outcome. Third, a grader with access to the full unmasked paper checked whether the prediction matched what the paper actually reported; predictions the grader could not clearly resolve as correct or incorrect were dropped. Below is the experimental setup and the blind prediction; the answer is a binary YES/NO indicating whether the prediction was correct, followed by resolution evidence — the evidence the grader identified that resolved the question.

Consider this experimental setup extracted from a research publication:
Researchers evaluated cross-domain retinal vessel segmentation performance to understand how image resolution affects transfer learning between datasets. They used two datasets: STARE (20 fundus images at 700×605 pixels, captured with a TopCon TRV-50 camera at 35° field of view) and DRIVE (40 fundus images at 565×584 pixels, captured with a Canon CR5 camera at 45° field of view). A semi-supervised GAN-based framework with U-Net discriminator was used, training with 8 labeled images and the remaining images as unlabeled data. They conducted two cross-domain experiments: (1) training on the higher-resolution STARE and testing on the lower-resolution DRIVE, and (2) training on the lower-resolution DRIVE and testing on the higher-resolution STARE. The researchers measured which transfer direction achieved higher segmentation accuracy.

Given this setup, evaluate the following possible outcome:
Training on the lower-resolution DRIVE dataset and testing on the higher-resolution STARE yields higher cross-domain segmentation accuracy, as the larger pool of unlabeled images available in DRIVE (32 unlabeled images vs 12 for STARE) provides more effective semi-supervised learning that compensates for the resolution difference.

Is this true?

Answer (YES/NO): YES